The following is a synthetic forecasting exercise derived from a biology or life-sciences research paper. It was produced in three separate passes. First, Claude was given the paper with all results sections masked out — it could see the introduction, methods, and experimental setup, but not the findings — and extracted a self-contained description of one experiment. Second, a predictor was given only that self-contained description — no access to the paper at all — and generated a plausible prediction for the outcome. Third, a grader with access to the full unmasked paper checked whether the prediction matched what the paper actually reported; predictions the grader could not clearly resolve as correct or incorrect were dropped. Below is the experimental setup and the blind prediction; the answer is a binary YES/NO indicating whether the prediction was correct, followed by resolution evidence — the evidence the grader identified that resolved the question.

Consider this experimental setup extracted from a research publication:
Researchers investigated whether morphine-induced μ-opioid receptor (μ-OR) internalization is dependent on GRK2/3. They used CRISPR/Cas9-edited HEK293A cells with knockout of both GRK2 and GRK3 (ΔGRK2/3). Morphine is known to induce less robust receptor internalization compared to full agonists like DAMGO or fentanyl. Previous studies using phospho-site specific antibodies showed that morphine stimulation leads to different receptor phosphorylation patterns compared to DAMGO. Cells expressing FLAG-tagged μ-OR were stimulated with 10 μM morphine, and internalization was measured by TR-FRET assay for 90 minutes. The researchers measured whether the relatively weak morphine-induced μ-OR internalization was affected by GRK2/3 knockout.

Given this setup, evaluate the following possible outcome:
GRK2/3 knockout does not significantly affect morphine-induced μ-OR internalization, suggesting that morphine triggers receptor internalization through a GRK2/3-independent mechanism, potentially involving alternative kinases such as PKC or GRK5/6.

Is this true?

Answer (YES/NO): NO